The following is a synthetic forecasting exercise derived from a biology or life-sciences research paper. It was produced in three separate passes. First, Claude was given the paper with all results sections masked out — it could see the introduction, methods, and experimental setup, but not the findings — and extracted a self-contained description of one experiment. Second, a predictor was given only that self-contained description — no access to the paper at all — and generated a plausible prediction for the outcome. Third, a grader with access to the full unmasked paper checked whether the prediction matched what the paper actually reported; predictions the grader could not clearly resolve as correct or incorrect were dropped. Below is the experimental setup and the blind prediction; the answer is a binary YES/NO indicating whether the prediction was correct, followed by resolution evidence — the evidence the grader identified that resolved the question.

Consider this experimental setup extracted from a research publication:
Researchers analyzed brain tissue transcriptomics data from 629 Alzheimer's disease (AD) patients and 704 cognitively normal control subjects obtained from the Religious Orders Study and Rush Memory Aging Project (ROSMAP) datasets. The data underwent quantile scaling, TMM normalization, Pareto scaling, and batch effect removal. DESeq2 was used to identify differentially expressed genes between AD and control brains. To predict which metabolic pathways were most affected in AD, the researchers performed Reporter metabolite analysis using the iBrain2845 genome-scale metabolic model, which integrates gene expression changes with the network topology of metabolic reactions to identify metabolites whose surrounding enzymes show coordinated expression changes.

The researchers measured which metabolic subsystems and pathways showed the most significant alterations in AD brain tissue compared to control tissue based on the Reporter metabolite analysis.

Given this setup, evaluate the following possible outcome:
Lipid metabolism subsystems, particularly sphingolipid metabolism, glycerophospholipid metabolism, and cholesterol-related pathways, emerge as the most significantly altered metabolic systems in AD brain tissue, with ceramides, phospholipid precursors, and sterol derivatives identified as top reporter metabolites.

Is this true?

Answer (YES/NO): NO